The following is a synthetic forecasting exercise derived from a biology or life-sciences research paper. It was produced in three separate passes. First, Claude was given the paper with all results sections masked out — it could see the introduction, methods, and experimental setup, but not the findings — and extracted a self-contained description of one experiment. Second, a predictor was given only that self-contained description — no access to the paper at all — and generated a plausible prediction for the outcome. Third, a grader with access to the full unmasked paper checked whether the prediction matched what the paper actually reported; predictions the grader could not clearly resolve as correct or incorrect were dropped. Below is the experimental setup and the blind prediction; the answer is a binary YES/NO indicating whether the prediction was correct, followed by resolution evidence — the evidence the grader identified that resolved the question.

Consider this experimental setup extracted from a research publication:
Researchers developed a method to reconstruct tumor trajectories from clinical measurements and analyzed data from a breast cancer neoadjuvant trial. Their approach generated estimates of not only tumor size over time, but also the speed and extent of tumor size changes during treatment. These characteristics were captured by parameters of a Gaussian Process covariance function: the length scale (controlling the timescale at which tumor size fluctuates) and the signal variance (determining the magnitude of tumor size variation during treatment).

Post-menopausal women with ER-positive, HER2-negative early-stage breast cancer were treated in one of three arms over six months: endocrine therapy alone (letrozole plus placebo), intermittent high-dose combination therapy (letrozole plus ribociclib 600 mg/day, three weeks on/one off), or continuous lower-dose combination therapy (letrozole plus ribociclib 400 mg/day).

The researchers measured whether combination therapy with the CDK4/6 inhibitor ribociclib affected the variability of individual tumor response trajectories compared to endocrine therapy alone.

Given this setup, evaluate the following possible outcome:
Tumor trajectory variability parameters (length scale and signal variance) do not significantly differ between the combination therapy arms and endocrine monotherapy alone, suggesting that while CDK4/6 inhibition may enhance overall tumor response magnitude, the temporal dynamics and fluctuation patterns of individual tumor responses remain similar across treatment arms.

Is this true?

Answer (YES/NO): NO